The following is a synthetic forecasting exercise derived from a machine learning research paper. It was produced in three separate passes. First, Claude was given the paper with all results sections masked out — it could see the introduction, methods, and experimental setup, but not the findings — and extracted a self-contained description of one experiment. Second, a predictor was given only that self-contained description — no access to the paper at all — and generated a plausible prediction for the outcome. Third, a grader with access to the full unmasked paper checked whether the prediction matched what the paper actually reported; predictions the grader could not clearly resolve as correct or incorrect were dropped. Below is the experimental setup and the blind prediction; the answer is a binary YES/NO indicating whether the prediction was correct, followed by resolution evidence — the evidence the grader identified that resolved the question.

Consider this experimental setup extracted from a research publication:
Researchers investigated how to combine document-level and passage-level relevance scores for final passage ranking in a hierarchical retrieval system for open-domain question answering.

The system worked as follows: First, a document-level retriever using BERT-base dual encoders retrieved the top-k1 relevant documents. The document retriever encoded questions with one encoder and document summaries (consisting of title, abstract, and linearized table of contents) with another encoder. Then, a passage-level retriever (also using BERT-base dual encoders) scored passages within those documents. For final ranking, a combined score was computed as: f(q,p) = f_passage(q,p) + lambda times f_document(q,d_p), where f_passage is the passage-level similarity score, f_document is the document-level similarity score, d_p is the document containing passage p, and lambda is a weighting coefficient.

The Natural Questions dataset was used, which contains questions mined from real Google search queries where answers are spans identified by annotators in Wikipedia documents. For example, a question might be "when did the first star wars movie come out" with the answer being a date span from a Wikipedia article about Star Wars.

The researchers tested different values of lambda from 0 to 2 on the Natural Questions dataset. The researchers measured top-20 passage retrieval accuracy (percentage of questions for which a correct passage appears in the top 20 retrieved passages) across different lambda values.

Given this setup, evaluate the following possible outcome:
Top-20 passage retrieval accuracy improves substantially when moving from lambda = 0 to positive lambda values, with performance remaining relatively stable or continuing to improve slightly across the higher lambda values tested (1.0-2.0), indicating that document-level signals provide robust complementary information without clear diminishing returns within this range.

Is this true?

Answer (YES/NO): NO